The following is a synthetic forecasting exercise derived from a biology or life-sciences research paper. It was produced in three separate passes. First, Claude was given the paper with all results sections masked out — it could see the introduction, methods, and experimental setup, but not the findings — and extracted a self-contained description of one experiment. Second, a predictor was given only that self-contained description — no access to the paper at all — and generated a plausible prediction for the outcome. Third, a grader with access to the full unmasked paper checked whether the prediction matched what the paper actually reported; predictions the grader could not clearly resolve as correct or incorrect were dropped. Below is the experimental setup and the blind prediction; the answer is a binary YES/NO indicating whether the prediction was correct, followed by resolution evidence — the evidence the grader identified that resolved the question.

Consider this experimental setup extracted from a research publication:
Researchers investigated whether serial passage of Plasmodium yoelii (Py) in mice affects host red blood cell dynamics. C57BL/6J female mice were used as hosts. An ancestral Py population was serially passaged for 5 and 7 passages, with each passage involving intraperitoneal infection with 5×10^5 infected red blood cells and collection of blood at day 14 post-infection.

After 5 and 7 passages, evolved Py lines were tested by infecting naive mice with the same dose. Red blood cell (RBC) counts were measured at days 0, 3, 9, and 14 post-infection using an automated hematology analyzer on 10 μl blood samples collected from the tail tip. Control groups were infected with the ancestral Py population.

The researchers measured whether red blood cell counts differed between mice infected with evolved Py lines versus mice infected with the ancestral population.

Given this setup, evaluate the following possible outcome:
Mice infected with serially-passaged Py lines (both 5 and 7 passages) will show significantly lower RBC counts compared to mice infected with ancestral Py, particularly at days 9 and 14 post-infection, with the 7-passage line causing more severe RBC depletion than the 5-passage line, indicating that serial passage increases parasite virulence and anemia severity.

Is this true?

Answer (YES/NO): NO